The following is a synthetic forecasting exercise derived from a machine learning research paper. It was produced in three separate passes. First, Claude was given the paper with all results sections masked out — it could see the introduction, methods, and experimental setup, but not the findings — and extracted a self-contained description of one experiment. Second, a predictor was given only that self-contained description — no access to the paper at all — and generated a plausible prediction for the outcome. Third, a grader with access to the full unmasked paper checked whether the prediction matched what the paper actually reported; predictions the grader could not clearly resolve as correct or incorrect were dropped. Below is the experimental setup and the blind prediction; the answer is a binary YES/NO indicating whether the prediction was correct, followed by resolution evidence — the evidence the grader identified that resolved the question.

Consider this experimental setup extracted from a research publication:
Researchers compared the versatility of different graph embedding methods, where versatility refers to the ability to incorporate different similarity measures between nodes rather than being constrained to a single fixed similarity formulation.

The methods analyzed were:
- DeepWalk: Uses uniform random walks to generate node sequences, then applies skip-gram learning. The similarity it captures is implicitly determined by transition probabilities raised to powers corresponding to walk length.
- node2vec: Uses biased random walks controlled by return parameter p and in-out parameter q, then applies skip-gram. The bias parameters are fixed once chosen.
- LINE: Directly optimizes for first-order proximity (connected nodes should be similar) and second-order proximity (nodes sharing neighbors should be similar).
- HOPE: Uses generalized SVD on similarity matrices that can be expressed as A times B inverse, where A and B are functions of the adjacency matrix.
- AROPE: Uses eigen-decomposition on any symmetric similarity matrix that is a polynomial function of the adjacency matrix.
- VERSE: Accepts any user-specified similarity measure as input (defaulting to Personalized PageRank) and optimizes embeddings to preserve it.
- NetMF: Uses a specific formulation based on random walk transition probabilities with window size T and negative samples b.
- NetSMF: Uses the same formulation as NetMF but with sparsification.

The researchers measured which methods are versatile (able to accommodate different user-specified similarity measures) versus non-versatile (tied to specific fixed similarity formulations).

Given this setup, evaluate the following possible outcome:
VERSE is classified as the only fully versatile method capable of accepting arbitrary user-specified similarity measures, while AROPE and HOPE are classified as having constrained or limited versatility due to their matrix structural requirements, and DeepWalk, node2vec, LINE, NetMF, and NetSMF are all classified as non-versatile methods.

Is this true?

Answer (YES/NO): NO